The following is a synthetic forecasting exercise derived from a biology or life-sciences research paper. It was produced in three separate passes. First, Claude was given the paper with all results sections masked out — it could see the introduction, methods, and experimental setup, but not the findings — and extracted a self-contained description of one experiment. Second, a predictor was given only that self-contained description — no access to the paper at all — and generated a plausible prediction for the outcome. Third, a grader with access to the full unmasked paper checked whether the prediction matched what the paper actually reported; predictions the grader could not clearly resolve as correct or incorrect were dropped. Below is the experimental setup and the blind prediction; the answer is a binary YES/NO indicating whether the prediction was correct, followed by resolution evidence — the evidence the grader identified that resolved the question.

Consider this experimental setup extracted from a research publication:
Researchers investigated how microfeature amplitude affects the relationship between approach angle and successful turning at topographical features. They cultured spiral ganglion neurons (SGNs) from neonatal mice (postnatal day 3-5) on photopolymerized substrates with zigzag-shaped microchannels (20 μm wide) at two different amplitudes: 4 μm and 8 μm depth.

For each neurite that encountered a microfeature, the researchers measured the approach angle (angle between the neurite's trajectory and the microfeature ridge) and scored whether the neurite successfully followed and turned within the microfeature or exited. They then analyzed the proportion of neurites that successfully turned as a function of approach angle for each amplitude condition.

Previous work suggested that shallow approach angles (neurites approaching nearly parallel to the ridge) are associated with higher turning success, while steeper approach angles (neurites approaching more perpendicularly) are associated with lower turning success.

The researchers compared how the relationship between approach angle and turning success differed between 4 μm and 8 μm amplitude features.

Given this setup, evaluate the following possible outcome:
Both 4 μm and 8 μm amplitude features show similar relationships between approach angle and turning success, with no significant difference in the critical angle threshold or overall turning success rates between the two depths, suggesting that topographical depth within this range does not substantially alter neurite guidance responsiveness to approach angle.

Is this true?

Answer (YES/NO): NO